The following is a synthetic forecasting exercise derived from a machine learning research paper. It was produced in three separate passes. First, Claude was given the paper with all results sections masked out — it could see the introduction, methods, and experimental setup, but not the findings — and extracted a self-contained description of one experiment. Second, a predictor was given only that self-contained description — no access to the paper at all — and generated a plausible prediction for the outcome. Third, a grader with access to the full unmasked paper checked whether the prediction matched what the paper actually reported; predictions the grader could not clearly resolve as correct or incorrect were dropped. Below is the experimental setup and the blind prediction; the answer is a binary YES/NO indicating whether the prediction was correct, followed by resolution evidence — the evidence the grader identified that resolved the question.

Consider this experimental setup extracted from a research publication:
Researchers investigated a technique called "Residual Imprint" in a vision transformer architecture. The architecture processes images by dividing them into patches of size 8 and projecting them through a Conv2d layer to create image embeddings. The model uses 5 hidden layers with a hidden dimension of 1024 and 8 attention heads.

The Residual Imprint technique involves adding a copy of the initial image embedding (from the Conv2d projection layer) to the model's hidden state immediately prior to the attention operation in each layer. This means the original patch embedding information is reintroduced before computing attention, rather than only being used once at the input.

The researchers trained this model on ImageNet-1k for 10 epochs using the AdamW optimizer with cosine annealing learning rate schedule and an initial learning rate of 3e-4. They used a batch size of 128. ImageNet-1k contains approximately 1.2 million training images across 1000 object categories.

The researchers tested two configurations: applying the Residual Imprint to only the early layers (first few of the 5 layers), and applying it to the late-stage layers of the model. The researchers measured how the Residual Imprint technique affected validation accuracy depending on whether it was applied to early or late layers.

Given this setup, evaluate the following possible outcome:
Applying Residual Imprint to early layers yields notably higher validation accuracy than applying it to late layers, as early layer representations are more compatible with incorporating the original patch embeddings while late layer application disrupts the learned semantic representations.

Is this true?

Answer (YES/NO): NO